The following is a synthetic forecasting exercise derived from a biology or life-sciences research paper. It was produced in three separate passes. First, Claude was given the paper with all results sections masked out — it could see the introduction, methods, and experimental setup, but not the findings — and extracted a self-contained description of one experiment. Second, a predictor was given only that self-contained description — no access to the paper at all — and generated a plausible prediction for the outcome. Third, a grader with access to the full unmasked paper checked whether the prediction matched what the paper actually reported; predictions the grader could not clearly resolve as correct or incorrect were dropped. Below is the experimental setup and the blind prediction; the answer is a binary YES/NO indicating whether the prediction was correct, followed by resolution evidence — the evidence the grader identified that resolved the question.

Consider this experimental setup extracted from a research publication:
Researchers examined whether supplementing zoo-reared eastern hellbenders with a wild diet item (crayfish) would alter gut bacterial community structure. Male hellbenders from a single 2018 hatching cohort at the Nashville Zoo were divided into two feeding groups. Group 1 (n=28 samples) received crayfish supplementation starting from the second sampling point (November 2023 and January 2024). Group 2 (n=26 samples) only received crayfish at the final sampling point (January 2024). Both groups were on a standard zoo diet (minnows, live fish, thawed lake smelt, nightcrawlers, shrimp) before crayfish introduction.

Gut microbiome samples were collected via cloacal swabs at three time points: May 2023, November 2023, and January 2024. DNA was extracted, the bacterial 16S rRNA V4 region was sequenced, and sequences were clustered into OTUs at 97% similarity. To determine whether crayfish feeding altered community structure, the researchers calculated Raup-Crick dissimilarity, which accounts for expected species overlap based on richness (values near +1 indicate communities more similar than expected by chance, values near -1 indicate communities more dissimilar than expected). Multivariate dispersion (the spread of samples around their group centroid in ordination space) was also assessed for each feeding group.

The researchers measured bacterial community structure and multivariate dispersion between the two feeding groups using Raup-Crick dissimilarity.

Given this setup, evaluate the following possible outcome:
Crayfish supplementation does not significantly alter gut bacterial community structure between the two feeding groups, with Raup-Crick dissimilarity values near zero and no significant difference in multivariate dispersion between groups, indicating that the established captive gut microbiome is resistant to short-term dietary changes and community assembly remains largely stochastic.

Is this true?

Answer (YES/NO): NO